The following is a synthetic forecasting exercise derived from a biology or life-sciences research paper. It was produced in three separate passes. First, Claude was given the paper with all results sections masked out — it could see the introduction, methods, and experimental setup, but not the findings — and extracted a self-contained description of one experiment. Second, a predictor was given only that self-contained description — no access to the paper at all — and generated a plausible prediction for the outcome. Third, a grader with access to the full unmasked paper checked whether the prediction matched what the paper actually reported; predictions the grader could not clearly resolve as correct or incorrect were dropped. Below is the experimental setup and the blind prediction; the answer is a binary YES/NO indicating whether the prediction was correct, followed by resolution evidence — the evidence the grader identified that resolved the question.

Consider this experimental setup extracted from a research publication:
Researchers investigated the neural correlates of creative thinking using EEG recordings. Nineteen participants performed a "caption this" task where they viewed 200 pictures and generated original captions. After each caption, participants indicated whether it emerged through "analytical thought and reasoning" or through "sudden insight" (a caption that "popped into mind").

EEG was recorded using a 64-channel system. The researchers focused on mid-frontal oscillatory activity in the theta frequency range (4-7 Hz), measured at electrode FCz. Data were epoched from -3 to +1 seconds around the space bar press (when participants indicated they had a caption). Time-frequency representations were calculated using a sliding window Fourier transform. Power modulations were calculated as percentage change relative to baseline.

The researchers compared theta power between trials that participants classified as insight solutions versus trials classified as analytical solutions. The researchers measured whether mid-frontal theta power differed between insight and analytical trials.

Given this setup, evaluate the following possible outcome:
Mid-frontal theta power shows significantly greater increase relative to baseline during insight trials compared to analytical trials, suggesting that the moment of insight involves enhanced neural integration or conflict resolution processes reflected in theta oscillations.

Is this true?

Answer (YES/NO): NO